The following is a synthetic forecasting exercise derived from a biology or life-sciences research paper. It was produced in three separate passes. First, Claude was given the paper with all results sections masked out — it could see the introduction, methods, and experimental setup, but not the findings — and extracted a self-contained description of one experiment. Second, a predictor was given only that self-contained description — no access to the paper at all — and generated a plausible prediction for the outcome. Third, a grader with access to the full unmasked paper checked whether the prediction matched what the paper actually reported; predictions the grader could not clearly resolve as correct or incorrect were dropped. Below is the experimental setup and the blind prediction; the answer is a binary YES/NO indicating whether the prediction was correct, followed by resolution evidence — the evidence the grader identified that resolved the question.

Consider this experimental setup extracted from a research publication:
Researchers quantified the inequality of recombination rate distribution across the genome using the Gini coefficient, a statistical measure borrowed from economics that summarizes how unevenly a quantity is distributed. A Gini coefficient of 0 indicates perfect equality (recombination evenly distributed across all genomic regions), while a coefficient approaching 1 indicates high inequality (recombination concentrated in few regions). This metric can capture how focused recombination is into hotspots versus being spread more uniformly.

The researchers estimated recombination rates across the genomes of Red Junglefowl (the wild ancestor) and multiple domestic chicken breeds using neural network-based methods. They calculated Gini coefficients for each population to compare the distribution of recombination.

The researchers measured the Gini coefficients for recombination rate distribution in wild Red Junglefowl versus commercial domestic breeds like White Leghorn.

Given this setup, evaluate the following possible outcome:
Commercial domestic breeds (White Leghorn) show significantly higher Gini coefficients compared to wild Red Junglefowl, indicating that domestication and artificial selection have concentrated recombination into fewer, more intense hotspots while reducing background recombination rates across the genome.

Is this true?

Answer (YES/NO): NO